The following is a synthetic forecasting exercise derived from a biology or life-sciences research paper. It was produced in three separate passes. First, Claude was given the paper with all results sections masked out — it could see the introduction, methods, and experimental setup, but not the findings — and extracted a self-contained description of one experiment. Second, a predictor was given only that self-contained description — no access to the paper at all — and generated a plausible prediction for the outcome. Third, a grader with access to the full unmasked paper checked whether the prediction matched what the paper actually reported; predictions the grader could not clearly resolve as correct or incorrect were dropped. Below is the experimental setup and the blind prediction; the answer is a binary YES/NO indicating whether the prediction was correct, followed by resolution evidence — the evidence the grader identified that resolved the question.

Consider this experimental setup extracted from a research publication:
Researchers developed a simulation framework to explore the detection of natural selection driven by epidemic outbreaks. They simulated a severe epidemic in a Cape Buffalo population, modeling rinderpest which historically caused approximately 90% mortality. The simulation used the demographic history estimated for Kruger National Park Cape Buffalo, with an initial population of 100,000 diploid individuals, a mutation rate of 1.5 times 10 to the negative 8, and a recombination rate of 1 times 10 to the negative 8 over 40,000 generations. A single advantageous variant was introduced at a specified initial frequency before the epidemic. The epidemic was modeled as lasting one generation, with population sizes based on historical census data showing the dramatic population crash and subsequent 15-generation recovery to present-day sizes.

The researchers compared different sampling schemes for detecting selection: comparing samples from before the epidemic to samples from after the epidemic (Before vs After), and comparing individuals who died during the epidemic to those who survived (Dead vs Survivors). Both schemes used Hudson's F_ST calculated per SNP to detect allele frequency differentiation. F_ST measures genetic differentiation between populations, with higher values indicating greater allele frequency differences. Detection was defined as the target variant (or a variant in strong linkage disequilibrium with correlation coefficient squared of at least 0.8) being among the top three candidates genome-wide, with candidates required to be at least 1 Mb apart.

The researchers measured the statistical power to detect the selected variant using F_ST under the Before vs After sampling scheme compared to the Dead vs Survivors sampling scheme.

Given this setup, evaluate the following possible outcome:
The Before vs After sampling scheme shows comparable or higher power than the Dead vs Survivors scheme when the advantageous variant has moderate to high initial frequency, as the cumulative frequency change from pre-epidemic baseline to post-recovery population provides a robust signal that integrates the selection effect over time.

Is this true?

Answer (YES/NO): NO